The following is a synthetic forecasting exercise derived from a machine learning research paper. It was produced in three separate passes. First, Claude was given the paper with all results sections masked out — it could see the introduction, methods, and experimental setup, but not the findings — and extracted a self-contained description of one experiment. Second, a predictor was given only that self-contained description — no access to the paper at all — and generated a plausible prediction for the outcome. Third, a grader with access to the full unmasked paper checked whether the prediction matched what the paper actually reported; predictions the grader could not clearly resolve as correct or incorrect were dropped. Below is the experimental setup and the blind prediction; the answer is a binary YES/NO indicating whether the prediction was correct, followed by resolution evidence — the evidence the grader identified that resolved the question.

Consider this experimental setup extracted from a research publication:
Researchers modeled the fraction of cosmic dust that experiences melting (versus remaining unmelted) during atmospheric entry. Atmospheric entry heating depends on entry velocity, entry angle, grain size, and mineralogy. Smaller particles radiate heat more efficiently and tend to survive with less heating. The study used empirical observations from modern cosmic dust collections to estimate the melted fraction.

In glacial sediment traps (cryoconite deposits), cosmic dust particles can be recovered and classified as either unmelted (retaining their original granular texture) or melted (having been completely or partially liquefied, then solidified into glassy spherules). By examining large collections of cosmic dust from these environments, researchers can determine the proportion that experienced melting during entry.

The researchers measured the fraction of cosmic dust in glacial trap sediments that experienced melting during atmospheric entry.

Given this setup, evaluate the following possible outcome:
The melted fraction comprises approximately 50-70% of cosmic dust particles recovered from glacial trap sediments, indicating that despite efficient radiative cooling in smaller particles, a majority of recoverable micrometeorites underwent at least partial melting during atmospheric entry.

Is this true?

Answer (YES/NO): YES